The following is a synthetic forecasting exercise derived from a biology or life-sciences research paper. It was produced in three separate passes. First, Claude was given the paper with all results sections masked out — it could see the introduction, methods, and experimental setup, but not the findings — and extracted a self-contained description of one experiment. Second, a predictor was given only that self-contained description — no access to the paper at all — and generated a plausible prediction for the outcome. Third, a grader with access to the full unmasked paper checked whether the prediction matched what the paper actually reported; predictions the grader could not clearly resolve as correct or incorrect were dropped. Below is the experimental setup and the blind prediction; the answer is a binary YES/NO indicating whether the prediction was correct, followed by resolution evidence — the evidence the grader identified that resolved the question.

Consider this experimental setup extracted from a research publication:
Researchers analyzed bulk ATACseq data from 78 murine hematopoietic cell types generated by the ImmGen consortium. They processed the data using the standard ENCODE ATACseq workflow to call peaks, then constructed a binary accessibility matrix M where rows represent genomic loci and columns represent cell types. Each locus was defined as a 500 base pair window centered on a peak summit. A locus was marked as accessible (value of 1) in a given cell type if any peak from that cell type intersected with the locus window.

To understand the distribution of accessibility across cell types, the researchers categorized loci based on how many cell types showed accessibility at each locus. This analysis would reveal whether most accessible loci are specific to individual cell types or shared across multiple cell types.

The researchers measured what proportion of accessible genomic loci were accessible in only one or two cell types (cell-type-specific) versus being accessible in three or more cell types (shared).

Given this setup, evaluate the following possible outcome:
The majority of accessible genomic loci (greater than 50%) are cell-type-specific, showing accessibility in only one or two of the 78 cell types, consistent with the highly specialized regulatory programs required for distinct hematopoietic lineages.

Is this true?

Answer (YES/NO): NO